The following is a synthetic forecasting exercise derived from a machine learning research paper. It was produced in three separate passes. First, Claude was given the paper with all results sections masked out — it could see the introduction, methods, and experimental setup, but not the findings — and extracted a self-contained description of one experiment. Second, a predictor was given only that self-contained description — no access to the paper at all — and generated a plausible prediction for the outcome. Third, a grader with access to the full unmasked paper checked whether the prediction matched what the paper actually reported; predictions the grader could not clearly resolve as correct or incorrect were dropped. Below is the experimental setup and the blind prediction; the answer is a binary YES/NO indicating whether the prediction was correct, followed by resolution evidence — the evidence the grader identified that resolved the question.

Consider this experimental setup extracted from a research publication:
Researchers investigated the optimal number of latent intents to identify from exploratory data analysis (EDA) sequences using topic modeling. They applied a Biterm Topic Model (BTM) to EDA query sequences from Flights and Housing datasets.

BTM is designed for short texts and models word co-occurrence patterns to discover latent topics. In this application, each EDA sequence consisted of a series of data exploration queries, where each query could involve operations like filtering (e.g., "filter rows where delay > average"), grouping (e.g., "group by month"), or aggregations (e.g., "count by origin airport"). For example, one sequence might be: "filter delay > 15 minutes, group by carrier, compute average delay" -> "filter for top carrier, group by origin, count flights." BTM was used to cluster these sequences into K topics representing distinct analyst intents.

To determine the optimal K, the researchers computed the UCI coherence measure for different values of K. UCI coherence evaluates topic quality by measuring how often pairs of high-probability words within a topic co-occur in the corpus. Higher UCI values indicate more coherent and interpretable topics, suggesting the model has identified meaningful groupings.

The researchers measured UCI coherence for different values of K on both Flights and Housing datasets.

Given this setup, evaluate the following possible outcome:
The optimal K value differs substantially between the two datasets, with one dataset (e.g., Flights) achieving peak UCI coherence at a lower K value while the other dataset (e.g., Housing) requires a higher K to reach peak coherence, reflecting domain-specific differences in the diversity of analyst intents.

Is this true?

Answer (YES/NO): NO